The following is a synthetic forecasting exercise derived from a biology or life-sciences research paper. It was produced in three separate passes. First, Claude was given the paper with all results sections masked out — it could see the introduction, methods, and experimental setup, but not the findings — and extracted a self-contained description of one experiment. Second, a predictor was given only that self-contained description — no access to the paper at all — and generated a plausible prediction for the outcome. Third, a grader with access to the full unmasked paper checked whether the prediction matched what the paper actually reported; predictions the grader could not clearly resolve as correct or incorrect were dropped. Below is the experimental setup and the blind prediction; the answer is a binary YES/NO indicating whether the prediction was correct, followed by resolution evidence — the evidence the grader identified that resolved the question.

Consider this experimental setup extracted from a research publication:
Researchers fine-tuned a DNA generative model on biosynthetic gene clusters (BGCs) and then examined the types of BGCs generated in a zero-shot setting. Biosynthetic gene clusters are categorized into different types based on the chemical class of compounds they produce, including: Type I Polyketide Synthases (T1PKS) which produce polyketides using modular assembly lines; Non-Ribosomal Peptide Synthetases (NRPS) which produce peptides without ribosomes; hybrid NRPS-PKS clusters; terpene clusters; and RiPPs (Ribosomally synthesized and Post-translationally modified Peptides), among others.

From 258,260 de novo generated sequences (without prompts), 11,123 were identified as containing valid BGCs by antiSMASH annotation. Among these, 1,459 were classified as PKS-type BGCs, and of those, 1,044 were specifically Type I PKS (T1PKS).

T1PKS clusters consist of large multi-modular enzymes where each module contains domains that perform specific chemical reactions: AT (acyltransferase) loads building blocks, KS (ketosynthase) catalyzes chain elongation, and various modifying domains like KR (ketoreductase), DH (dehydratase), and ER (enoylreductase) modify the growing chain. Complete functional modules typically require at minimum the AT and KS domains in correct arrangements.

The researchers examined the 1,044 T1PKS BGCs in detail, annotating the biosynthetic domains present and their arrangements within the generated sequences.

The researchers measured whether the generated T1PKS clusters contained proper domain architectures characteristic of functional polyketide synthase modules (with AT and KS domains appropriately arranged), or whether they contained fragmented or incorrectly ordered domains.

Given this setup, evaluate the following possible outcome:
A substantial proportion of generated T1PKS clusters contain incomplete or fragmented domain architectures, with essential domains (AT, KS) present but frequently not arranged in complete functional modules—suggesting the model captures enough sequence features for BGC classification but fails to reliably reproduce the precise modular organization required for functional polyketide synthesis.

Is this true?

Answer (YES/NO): NO